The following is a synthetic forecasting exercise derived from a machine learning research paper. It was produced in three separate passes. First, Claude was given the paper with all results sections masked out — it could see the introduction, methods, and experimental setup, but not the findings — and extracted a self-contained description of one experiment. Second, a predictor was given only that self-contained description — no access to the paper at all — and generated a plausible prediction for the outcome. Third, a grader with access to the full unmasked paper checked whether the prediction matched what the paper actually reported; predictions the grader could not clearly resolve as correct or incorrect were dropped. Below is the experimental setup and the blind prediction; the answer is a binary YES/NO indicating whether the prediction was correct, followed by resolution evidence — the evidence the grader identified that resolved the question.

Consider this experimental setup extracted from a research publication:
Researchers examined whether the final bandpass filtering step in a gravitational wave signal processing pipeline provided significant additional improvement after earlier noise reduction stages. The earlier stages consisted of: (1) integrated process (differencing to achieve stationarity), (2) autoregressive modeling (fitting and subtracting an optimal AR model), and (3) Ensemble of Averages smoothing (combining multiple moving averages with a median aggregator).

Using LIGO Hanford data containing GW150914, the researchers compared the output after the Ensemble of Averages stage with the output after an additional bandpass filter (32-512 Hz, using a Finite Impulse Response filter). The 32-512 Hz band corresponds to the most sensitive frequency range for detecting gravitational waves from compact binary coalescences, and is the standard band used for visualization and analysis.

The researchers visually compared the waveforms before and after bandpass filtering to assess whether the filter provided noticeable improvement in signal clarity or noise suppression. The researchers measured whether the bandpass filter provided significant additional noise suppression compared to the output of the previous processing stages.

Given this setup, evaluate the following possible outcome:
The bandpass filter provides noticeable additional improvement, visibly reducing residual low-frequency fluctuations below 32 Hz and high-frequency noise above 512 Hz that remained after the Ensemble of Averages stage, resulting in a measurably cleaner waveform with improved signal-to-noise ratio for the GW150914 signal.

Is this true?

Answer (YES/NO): NO